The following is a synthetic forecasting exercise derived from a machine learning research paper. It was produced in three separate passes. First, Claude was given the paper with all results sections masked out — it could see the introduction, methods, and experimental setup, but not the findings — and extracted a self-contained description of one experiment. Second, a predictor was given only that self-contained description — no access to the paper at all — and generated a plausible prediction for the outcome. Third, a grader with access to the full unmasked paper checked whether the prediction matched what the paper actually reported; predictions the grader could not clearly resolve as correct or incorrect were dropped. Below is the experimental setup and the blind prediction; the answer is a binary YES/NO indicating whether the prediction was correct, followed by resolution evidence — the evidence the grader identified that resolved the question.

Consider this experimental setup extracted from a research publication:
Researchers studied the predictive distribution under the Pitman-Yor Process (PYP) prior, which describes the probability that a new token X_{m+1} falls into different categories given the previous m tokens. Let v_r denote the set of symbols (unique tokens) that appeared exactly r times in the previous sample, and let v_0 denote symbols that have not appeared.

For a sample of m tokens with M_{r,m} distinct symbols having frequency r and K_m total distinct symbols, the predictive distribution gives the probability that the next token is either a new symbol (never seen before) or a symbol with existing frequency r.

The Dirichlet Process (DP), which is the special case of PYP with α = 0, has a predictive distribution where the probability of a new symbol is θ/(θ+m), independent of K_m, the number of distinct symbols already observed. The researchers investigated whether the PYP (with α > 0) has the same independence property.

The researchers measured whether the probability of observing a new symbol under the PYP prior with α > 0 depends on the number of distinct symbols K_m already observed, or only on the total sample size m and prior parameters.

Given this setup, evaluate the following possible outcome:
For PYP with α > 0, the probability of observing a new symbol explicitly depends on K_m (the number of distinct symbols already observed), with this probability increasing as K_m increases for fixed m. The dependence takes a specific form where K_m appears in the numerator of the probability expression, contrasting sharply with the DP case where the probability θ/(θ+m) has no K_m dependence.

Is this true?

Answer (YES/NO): YES